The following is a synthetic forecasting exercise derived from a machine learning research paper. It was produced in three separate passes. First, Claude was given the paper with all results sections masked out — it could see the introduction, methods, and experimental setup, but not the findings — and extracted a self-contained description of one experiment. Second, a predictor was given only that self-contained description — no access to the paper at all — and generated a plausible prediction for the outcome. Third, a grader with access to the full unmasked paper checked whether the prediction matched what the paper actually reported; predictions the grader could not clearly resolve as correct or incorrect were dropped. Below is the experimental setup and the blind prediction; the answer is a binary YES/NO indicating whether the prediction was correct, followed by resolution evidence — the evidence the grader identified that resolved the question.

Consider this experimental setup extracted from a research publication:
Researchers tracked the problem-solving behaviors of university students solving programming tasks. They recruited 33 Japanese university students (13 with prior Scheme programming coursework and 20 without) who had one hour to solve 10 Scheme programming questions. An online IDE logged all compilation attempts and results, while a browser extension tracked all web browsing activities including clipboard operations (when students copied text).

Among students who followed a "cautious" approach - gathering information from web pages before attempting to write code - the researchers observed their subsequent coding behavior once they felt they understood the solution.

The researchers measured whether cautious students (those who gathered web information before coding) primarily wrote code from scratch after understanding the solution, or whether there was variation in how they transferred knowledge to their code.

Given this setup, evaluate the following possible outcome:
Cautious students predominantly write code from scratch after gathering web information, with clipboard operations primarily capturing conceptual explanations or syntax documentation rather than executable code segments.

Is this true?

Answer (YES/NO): NO